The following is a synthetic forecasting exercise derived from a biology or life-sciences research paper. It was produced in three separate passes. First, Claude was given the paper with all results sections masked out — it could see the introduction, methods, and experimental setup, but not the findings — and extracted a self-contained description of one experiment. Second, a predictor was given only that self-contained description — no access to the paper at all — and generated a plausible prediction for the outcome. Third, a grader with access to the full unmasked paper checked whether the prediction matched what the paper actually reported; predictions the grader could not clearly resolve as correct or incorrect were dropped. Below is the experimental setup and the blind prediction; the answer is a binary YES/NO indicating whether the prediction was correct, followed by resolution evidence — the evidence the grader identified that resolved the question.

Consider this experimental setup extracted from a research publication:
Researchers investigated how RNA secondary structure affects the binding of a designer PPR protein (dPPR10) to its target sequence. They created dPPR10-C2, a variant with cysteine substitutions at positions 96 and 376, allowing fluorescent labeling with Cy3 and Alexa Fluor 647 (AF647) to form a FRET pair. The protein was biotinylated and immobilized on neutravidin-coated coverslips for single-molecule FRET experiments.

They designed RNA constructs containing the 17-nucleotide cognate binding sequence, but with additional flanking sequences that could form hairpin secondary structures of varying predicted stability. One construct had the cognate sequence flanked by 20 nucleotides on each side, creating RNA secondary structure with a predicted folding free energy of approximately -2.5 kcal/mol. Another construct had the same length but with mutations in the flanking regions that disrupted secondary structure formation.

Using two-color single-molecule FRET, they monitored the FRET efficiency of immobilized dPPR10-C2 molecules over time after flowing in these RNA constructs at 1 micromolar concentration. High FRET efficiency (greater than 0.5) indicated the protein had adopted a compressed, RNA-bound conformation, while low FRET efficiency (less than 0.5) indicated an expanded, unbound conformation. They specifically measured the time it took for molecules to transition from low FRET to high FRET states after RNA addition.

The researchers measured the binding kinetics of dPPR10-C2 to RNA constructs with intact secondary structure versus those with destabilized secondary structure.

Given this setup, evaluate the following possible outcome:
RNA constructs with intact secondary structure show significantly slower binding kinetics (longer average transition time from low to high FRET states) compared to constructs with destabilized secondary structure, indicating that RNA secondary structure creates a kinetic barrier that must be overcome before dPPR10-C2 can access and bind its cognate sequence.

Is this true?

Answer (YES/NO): YES